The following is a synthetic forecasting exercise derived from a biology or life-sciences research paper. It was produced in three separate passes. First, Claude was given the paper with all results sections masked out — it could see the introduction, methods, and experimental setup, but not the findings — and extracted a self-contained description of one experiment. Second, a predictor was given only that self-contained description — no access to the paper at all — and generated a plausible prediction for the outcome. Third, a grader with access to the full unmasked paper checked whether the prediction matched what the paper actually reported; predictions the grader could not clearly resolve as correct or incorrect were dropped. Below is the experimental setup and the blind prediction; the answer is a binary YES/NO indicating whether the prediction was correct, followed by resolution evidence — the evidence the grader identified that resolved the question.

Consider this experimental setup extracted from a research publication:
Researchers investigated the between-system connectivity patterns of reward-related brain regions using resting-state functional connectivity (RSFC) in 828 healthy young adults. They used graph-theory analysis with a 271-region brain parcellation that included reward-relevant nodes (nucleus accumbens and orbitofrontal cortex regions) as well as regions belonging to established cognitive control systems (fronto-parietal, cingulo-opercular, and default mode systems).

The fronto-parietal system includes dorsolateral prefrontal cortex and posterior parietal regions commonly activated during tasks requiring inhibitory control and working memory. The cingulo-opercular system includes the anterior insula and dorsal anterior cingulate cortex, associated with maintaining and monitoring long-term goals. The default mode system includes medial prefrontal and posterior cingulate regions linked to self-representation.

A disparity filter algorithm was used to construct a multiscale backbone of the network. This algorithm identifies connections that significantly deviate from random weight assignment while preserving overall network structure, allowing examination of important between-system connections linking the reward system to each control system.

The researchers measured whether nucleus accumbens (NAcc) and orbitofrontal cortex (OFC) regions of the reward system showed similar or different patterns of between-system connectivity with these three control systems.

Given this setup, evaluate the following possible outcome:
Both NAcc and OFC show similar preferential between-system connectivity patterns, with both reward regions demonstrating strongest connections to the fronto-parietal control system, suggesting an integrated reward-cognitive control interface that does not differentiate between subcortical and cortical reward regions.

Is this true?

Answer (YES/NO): NO